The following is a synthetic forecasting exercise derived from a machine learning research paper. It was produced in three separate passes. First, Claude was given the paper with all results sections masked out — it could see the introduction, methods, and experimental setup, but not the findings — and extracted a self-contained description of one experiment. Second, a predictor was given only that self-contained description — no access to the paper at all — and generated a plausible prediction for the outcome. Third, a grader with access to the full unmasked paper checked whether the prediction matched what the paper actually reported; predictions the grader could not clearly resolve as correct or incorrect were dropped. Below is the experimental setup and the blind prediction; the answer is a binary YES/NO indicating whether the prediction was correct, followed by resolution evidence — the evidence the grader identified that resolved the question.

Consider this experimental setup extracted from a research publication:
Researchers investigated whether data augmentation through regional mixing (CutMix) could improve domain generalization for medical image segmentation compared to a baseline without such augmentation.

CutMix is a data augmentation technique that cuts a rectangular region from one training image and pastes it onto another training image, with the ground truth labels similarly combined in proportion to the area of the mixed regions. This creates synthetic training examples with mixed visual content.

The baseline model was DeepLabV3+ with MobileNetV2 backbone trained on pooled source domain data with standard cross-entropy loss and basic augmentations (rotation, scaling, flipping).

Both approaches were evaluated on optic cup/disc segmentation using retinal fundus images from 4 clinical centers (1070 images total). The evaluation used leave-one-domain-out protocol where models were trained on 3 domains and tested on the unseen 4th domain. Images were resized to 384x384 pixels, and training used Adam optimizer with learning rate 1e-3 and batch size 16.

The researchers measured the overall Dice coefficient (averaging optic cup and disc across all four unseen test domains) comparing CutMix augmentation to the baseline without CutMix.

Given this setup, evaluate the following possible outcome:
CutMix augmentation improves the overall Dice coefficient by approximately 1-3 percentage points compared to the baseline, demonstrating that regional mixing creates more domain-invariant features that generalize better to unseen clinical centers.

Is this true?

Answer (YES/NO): YES